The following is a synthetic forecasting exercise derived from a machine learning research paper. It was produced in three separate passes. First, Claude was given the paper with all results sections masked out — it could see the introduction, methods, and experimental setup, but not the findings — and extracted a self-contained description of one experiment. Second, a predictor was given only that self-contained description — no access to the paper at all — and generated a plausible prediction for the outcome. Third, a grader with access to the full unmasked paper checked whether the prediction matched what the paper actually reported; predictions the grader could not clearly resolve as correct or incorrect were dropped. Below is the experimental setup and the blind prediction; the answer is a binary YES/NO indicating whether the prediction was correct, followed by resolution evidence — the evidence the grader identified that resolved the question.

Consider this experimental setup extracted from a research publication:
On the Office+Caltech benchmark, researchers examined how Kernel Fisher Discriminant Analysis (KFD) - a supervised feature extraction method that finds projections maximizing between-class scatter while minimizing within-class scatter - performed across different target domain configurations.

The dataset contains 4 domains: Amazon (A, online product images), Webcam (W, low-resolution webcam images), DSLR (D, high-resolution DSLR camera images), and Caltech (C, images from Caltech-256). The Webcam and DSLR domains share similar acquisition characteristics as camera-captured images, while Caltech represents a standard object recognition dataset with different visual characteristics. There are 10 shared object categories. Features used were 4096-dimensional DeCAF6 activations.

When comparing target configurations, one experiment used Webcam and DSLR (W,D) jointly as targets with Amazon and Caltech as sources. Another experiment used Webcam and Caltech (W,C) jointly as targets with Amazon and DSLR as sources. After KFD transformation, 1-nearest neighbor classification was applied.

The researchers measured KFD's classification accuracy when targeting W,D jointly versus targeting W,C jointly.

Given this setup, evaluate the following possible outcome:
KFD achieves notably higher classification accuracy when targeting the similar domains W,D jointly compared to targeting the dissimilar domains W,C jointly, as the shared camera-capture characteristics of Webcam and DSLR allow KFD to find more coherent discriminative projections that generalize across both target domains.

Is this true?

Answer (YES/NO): NO